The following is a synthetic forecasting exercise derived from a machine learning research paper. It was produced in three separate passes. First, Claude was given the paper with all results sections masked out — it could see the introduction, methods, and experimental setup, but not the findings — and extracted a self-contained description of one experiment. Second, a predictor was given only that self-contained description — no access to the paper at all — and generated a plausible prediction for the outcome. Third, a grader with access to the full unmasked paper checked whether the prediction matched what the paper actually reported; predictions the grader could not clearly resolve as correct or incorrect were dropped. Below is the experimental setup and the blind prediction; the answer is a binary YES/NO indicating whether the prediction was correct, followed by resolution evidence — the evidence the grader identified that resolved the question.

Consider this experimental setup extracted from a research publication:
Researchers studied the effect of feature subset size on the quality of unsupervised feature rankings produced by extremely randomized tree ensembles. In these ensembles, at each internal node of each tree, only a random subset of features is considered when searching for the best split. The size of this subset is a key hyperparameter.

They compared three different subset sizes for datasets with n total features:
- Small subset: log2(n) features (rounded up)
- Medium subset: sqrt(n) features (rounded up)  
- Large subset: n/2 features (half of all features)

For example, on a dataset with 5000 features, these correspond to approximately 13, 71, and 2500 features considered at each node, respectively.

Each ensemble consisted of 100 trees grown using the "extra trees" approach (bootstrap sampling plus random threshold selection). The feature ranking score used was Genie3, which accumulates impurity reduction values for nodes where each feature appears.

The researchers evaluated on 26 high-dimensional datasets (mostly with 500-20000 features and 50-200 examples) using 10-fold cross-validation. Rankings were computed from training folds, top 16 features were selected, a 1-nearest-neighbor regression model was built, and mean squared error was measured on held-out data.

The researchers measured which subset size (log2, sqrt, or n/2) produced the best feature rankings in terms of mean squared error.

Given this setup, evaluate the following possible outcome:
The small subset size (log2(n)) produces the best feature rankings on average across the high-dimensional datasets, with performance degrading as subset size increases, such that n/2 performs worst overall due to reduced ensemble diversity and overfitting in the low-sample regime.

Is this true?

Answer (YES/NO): NO